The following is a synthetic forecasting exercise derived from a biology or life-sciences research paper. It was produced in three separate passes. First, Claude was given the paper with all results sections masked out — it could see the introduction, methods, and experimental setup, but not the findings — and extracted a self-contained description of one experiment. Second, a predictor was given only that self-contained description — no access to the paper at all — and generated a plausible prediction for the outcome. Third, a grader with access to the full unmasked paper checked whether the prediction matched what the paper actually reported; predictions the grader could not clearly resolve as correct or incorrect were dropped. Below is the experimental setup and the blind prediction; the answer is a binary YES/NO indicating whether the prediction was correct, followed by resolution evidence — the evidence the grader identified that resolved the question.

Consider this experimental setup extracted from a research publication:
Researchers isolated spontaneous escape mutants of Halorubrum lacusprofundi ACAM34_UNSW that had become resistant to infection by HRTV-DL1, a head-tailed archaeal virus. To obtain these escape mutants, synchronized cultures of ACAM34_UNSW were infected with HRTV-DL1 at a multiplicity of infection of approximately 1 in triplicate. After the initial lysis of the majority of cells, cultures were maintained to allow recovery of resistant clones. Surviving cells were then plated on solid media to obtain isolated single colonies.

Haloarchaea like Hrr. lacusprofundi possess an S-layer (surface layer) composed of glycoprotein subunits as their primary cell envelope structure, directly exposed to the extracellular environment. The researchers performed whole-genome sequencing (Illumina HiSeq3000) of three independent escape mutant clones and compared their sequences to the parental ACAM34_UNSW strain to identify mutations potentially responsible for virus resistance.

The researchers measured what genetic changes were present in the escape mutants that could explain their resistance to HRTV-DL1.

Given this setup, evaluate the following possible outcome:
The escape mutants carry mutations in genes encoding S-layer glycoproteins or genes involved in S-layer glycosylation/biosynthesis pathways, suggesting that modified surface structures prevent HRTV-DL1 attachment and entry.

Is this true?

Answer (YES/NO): YES